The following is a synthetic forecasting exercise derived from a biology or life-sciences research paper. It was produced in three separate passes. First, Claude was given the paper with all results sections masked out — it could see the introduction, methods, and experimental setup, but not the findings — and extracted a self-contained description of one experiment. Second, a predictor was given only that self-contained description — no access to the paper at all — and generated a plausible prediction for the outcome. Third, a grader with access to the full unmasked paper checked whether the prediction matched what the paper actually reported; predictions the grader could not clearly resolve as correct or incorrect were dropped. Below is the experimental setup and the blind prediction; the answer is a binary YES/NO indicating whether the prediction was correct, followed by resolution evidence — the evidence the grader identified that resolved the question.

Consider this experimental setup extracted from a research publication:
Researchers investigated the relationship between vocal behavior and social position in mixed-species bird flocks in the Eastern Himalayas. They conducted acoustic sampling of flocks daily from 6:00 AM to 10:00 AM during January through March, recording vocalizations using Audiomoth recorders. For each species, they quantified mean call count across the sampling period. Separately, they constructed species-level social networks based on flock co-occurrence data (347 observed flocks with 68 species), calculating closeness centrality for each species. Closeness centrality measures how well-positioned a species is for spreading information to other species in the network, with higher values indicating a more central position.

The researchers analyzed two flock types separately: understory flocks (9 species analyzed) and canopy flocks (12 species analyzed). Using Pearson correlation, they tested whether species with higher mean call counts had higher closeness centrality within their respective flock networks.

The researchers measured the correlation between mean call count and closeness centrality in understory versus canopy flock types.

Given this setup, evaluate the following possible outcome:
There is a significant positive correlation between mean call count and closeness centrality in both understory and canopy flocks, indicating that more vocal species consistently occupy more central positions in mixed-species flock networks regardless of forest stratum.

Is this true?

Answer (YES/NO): NO